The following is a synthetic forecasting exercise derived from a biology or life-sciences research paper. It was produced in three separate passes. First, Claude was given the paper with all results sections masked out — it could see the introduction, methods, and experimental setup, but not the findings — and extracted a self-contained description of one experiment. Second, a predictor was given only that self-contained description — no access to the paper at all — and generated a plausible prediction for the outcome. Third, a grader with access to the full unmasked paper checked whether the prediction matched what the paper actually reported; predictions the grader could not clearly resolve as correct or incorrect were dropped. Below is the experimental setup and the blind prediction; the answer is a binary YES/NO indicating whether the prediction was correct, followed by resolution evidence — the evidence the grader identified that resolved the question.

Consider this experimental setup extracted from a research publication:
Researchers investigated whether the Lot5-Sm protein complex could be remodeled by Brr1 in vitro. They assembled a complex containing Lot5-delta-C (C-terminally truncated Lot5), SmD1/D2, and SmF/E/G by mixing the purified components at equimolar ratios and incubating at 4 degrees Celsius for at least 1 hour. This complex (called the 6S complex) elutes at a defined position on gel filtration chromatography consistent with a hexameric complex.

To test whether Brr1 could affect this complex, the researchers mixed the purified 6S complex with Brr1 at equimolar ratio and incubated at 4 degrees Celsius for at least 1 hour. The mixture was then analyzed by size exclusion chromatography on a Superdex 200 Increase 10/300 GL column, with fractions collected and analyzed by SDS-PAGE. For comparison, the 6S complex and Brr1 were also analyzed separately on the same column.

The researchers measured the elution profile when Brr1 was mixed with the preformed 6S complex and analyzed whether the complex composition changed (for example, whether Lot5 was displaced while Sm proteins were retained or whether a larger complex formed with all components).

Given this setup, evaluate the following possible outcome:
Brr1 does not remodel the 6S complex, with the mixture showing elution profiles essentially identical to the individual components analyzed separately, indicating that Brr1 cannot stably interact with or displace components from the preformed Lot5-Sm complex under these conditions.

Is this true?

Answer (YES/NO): NO